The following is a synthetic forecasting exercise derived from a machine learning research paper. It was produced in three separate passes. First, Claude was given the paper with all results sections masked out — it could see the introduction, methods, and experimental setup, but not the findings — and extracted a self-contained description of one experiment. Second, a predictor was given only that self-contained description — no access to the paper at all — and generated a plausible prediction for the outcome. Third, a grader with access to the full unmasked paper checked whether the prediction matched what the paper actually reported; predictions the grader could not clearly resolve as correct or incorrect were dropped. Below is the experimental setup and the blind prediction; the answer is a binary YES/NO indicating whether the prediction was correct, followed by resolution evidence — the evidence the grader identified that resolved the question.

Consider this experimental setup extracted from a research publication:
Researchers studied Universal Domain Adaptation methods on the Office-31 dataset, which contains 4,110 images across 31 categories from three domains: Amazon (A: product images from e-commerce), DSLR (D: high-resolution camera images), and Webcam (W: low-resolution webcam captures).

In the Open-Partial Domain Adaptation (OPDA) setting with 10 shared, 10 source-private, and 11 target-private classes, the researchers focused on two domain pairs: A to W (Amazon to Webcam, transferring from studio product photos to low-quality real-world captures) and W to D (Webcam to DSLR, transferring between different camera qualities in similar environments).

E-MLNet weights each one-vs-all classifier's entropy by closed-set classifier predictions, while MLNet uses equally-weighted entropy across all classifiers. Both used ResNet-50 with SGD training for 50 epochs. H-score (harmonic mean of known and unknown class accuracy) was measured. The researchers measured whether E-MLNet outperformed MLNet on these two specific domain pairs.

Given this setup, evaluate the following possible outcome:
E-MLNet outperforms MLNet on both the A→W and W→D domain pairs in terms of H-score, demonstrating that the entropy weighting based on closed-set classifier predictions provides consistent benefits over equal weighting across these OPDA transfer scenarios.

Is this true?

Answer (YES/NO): NO